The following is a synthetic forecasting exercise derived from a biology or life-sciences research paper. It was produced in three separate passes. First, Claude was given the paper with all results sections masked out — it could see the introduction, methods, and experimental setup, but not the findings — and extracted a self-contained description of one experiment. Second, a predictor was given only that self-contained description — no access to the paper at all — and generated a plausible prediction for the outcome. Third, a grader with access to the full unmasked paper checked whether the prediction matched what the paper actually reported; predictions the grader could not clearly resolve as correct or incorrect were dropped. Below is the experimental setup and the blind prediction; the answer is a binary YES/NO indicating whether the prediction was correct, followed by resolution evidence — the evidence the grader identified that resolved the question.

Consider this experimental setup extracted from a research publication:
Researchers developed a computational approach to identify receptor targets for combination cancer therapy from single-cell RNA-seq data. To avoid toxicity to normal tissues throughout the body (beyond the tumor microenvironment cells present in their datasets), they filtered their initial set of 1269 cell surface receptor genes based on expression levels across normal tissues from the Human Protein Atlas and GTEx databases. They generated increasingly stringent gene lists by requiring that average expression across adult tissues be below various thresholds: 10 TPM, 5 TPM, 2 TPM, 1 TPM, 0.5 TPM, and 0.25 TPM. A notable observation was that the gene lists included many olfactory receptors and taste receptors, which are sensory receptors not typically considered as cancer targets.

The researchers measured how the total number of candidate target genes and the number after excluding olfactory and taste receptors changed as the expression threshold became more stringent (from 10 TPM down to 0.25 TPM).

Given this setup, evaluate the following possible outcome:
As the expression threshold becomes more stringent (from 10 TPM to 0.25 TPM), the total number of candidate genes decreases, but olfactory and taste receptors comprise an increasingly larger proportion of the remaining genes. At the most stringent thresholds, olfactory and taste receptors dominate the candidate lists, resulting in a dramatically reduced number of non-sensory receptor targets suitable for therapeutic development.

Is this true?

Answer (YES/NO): YES